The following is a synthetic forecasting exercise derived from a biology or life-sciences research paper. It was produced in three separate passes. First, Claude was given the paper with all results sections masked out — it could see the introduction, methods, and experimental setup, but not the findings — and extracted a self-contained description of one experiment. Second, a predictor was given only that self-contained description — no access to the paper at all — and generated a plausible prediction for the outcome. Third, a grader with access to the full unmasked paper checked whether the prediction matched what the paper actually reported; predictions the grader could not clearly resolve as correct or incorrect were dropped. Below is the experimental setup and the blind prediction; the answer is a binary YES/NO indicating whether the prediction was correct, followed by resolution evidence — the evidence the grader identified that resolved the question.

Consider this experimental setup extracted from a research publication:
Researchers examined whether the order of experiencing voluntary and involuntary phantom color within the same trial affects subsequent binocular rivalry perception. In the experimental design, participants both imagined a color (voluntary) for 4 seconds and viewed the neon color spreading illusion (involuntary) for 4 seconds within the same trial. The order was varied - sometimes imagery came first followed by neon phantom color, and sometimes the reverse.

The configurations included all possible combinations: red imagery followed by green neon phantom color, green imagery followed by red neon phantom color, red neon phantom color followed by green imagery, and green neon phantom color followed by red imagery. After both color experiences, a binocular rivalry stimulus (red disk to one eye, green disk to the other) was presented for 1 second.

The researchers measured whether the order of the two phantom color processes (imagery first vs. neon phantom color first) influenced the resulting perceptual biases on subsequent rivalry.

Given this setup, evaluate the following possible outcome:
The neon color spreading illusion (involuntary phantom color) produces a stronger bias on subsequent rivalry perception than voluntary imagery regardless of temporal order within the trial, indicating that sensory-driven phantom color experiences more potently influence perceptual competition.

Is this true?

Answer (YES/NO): YES